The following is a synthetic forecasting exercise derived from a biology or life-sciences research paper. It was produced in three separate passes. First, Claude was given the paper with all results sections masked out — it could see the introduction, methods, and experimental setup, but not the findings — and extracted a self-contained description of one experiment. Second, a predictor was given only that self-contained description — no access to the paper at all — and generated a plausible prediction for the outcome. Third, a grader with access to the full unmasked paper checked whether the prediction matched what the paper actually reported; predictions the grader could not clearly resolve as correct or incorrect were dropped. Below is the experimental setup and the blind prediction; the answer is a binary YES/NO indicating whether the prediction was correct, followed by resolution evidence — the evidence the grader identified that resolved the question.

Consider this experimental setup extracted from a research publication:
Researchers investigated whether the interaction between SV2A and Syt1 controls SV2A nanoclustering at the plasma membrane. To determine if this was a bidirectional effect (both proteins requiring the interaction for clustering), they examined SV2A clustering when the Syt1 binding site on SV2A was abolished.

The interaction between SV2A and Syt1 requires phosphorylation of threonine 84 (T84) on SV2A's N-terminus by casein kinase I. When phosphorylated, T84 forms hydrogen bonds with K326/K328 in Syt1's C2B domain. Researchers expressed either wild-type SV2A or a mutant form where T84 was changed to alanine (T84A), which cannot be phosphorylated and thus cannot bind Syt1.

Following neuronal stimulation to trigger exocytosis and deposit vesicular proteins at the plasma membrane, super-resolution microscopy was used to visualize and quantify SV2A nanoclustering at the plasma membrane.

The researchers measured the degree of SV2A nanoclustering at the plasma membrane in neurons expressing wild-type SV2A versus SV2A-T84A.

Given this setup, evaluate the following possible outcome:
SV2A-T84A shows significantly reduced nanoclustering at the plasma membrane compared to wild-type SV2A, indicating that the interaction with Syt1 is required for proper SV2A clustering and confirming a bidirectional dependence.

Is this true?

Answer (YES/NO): YES